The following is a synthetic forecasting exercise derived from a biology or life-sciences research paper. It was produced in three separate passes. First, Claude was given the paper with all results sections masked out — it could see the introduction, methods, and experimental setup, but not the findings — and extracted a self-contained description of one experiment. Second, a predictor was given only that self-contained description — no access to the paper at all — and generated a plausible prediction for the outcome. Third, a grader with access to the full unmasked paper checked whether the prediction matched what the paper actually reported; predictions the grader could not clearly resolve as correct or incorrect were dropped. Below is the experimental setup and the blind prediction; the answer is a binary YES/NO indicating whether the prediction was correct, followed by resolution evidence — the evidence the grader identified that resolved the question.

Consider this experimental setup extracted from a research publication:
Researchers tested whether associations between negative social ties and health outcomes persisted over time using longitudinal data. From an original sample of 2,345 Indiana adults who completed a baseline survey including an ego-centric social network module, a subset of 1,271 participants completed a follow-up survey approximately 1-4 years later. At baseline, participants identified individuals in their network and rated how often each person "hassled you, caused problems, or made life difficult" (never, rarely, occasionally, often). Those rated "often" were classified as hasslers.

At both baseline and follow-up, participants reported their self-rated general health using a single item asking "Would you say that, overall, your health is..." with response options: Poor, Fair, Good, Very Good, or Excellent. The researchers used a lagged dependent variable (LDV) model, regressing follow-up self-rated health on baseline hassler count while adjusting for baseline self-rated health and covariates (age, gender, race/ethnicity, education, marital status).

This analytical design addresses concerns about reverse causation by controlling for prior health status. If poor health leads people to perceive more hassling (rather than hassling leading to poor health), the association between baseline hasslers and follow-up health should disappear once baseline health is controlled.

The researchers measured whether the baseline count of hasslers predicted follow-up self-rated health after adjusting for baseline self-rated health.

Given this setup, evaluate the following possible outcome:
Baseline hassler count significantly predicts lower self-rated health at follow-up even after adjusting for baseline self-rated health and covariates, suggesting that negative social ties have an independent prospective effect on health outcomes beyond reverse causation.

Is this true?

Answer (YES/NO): YES